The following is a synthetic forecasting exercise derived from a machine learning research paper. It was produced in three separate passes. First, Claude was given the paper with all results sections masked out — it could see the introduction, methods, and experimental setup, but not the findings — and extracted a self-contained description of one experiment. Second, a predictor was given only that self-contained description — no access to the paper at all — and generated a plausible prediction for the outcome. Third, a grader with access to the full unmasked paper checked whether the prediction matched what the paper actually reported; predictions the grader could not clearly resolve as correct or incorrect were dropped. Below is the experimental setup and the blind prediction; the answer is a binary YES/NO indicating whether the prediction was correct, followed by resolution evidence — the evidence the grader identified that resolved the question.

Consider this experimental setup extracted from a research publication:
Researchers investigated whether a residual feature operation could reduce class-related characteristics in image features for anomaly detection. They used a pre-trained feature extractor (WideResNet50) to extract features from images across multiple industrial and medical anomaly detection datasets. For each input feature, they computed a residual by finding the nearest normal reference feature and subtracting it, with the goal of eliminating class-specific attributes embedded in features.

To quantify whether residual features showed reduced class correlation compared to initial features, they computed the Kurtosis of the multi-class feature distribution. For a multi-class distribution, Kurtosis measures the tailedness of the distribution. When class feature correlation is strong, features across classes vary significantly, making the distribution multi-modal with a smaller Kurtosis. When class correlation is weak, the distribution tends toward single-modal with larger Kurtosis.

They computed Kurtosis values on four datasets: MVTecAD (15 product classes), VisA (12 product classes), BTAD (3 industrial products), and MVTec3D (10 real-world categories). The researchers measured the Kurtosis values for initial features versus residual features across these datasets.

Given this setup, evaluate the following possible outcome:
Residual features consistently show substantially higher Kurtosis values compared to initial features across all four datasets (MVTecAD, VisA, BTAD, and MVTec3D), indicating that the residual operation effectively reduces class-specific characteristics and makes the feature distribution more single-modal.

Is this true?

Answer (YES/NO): YES